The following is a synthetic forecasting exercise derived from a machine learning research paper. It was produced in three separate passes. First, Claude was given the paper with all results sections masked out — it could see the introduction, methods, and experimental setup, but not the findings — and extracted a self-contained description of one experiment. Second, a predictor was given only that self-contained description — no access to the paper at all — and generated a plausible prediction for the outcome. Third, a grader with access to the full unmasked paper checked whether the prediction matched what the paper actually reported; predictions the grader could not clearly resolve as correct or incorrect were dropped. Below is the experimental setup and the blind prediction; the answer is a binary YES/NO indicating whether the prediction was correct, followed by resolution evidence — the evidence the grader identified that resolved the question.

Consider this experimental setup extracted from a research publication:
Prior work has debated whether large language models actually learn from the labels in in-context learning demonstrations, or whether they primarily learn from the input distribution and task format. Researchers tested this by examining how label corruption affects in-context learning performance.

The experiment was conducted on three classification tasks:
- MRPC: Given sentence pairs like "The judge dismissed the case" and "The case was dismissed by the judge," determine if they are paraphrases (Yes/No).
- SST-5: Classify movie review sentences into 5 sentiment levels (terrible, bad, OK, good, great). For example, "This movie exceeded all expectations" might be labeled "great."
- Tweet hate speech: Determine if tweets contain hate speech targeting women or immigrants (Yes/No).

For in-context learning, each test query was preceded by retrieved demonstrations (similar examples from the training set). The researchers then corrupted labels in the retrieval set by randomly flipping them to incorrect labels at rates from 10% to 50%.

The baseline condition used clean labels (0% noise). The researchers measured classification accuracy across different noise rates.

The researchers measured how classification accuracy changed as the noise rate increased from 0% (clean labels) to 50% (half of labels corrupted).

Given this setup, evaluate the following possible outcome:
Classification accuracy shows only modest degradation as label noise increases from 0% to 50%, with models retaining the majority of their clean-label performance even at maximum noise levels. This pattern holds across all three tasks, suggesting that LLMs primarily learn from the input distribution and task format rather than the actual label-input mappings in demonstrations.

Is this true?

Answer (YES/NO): NO